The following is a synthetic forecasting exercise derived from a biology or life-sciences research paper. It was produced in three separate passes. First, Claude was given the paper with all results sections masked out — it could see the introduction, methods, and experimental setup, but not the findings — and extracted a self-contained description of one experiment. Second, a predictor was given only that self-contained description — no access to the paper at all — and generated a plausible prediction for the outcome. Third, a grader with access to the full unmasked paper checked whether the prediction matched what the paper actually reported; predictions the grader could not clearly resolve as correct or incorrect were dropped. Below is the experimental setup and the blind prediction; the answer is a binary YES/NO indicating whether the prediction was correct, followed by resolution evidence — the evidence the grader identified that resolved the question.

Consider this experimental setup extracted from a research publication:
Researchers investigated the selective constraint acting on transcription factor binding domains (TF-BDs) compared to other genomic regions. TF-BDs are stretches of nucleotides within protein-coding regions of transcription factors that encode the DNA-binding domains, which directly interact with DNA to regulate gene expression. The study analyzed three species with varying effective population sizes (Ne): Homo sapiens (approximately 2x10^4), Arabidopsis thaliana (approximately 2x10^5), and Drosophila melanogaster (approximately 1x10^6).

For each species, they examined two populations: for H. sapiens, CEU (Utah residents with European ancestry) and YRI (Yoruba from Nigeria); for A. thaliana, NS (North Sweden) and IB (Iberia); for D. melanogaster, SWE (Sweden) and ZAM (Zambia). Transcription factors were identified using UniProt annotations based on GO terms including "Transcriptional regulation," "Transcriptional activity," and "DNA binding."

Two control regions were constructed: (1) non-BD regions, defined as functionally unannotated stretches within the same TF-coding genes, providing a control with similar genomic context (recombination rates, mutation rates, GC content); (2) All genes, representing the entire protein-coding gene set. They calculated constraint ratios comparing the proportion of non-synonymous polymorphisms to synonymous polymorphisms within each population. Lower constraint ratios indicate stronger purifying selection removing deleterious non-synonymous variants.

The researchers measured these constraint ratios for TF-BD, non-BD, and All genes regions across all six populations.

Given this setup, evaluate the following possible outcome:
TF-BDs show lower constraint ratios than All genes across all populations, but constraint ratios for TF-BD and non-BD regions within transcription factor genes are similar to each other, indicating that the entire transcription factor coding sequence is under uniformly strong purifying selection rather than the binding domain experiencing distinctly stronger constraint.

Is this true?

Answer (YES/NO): NO